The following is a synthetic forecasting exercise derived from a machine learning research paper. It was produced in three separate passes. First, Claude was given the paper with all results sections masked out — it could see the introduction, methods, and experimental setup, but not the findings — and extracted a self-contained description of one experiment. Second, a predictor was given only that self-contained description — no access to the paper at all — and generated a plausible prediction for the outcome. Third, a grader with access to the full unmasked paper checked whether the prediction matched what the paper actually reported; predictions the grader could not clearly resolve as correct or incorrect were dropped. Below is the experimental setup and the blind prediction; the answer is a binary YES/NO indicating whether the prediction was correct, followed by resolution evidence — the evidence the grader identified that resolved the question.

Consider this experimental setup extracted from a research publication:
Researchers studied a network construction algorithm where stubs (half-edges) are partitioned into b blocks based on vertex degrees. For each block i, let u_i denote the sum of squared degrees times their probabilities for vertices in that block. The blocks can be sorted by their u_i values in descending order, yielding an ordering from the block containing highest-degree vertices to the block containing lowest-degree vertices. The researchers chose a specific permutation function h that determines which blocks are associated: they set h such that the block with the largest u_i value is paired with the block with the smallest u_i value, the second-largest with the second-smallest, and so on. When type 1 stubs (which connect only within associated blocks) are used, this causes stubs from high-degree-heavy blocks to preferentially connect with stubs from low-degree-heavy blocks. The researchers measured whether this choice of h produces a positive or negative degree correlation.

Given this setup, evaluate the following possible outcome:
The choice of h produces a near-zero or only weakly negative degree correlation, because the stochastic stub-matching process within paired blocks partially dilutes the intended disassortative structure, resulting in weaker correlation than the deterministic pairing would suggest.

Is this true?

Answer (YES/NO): NO